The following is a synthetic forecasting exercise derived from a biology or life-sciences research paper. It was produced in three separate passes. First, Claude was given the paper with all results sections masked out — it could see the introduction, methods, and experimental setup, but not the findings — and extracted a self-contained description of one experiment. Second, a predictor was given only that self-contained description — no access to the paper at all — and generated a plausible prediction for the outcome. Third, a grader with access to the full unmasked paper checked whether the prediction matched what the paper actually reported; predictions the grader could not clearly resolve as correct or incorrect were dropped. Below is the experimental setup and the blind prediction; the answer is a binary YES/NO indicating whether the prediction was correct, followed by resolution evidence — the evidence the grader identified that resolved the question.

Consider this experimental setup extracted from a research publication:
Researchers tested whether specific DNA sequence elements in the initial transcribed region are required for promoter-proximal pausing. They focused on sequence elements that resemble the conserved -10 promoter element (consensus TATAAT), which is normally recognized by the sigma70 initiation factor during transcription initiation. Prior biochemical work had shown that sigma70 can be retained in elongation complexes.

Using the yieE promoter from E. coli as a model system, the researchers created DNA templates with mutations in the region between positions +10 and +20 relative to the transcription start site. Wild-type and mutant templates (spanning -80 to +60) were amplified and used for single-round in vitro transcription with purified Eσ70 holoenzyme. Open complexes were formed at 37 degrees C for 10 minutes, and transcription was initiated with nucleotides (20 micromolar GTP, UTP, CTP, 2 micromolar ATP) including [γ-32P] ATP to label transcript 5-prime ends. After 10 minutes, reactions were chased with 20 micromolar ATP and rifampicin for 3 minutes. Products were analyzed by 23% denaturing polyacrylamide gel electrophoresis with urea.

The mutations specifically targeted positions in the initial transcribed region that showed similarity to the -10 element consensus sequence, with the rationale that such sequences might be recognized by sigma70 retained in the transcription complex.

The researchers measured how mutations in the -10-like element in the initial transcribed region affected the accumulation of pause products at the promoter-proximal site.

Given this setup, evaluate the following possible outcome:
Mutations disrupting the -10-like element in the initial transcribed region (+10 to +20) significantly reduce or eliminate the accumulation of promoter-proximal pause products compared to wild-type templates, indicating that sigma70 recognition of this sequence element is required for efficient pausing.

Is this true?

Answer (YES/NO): YES